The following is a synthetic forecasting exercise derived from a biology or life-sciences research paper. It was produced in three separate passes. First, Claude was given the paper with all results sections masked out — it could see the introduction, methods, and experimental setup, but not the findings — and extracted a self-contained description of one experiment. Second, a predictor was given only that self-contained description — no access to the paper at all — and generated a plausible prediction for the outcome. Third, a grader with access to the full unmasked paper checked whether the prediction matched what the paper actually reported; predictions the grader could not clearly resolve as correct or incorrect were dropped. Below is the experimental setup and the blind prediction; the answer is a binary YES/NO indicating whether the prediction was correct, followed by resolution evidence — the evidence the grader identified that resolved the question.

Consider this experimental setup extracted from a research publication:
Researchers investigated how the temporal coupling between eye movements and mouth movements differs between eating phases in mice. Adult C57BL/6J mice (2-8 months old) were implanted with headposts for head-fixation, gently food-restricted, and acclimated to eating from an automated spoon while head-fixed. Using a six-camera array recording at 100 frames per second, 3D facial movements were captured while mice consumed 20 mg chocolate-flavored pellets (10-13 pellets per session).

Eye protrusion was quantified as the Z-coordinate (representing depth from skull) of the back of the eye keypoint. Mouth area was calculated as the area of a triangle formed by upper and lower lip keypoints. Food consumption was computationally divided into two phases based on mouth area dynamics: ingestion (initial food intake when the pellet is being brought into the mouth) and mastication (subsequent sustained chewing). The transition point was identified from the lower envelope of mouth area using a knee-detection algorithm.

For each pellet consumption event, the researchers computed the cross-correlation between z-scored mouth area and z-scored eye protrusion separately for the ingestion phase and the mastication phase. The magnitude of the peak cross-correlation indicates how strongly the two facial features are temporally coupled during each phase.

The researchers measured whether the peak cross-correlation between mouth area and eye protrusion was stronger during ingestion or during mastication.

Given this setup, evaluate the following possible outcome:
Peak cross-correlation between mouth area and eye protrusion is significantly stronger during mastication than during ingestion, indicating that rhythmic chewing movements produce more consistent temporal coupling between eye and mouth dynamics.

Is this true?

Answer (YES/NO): YES